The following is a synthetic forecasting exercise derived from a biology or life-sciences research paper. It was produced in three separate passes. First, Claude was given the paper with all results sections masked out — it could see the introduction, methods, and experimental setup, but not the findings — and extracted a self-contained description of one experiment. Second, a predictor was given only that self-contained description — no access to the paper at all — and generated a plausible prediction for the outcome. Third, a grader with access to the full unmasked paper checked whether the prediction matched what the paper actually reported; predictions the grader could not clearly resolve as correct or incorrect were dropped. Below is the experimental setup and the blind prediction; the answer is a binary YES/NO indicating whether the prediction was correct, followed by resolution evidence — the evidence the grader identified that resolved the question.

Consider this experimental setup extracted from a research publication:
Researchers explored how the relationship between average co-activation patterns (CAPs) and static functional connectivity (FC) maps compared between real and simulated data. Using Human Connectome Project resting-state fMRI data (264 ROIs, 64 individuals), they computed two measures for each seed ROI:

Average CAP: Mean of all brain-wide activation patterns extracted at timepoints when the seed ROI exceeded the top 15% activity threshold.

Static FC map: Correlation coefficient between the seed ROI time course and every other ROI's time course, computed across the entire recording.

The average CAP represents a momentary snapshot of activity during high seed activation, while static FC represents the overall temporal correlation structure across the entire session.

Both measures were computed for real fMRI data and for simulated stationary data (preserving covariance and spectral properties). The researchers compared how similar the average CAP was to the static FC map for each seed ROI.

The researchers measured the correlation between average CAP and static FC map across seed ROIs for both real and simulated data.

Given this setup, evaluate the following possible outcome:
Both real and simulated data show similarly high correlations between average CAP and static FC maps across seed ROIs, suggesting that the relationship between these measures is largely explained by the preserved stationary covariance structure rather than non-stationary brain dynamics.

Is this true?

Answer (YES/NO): YES